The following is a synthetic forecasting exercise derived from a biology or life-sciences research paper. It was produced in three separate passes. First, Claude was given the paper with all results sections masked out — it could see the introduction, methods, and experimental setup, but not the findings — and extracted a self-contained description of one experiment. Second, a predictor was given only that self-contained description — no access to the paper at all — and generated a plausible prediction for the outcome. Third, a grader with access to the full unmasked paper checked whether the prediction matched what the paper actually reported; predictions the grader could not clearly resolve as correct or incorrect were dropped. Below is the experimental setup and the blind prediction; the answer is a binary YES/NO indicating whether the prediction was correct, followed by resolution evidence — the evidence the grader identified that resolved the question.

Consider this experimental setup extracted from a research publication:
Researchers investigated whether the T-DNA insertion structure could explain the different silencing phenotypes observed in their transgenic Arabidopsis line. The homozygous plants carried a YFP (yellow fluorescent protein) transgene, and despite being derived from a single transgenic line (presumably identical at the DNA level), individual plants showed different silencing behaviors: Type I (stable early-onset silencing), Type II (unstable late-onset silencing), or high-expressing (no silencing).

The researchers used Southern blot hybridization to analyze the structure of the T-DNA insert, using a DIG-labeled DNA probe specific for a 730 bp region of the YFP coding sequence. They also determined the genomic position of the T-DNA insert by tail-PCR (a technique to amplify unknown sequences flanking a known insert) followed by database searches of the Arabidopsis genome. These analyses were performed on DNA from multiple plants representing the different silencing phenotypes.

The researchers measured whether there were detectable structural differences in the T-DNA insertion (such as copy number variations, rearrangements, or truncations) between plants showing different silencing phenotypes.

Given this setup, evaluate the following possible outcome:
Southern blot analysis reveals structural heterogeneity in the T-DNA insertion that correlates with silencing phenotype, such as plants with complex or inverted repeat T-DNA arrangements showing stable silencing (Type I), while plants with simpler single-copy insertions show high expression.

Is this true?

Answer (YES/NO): NO